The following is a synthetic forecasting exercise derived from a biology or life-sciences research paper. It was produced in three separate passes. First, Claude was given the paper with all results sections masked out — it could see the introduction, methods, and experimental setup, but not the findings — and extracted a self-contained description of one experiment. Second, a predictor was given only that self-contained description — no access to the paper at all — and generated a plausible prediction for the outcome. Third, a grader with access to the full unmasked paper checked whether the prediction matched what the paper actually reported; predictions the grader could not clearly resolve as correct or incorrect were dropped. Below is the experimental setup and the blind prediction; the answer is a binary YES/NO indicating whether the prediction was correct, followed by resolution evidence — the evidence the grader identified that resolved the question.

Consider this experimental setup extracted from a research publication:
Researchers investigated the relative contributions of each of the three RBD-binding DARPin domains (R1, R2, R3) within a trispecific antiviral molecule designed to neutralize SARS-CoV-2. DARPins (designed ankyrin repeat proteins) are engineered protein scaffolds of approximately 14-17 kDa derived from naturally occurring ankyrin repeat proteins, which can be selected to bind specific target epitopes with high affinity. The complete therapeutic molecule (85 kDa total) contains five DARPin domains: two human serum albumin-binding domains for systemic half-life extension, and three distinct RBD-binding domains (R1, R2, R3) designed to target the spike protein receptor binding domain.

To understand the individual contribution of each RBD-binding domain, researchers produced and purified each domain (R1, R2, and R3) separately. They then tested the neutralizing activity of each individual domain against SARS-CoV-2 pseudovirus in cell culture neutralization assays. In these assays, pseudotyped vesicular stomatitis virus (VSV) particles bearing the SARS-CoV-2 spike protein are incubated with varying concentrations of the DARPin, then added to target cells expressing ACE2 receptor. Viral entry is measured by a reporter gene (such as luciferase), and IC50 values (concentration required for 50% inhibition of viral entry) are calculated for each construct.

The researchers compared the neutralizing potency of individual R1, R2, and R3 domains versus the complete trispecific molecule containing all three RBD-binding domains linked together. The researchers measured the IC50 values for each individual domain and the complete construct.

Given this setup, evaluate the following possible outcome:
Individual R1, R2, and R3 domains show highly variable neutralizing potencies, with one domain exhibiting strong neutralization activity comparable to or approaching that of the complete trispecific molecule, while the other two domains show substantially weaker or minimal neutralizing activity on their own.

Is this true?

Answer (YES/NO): NO